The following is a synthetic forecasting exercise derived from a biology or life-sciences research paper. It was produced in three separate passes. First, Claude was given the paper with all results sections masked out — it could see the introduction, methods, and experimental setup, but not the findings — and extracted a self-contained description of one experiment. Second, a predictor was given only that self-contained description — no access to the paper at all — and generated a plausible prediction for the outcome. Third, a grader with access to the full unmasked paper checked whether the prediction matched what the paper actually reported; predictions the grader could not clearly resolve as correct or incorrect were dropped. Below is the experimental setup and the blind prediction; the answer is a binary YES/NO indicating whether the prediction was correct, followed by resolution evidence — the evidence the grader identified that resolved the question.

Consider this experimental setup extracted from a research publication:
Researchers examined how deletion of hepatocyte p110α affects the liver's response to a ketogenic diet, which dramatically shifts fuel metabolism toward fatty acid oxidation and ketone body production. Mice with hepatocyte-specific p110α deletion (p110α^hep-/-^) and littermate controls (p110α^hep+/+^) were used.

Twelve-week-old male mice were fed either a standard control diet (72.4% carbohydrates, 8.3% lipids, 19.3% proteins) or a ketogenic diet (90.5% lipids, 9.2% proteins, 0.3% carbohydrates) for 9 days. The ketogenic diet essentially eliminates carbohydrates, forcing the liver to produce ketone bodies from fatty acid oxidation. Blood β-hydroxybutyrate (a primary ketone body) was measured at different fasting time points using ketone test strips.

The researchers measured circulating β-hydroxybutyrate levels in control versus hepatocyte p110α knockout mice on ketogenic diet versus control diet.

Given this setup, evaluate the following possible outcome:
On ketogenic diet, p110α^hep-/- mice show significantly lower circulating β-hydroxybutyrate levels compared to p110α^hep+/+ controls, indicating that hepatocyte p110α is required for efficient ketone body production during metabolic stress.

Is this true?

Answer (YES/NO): NO